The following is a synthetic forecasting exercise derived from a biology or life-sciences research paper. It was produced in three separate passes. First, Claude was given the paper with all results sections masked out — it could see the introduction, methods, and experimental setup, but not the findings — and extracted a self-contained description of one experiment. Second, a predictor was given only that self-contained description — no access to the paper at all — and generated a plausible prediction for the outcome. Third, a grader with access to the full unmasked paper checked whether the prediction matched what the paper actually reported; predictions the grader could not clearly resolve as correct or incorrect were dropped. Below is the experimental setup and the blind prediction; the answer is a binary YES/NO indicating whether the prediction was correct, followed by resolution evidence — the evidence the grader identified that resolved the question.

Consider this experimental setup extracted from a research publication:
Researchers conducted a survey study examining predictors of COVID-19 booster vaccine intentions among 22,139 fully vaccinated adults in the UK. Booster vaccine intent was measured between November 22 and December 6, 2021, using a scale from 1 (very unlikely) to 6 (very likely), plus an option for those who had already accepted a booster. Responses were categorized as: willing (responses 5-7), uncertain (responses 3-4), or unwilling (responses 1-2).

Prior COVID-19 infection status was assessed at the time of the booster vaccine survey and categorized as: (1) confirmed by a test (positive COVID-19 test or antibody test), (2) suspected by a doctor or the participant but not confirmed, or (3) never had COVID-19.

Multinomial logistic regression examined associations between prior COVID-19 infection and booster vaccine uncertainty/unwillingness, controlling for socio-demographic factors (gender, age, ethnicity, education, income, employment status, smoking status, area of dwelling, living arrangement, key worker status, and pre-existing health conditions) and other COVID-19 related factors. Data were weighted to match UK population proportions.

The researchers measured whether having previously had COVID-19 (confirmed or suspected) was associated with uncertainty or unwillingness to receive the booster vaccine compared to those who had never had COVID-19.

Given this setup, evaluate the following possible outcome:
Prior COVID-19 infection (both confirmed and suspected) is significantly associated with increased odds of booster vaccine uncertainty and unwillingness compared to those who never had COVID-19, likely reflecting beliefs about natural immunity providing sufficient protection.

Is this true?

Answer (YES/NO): NO